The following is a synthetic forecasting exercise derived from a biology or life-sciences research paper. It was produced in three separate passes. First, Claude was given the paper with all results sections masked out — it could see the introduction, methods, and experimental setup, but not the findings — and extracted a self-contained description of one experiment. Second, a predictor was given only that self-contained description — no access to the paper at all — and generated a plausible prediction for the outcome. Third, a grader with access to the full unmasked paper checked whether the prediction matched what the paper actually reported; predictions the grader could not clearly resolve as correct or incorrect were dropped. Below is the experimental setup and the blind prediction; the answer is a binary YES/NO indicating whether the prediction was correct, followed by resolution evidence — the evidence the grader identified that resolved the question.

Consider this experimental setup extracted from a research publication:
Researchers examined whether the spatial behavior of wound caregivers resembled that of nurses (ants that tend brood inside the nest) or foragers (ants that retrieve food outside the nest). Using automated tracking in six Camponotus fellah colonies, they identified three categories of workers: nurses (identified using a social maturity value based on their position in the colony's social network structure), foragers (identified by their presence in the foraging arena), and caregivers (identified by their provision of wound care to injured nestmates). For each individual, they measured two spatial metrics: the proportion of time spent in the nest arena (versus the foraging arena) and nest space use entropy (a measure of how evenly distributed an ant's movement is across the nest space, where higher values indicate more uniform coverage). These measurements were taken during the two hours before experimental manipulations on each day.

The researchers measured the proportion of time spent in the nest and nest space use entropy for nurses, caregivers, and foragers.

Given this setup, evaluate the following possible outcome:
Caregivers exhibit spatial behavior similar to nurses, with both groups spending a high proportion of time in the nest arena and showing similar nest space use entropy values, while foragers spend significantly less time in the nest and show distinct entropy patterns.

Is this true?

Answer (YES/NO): NO